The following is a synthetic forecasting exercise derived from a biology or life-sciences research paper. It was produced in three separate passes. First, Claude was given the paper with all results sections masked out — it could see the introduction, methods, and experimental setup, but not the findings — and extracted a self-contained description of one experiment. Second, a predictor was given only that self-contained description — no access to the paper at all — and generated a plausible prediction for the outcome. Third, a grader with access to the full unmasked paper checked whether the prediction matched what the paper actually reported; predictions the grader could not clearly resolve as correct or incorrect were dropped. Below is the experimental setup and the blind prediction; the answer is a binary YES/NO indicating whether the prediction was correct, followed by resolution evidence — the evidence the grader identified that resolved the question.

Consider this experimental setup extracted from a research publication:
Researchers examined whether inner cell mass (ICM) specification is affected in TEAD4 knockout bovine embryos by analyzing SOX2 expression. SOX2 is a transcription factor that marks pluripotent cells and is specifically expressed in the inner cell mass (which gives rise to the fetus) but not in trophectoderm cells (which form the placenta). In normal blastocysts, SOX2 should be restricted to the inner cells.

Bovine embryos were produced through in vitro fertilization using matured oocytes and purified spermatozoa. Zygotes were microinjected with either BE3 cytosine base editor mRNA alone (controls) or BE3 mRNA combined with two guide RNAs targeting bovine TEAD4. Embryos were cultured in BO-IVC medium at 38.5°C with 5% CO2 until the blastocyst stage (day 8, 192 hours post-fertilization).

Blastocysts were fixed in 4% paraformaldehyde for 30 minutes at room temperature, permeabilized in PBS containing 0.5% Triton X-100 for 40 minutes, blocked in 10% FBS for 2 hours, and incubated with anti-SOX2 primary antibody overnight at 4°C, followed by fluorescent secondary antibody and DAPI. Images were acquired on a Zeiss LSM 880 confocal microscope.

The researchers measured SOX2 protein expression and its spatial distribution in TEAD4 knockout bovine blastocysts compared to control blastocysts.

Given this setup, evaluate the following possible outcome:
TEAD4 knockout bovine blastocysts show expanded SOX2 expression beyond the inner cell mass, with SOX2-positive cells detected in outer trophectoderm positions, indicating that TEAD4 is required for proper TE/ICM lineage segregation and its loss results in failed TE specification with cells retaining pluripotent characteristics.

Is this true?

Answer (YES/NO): NO